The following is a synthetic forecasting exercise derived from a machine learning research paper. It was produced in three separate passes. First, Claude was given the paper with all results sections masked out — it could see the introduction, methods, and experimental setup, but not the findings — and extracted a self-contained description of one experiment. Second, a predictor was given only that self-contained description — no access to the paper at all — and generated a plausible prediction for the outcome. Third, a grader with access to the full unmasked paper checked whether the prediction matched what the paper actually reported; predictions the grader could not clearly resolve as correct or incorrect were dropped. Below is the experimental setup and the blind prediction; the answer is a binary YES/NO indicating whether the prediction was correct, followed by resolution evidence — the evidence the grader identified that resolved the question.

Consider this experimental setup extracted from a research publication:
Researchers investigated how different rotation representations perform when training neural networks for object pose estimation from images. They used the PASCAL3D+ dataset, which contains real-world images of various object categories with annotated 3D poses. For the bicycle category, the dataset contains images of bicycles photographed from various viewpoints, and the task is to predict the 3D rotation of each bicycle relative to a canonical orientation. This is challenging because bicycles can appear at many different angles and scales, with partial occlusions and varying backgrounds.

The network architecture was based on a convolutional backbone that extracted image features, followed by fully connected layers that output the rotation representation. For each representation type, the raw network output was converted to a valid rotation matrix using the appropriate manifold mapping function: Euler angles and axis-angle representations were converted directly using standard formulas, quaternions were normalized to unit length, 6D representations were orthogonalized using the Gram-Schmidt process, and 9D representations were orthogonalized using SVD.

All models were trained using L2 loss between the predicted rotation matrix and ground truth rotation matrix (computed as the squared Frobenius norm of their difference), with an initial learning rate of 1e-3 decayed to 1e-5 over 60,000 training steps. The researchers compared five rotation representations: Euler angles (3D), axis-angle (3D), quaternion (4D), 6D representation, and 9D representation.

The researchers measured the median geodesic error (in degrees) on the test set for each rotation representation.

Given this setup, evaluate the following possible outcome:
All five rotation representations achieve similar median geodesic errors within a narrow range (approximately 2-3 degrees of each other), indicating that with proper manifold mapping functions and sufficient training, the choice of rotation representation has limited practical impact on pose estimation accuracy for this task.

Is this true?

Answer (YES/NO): NO